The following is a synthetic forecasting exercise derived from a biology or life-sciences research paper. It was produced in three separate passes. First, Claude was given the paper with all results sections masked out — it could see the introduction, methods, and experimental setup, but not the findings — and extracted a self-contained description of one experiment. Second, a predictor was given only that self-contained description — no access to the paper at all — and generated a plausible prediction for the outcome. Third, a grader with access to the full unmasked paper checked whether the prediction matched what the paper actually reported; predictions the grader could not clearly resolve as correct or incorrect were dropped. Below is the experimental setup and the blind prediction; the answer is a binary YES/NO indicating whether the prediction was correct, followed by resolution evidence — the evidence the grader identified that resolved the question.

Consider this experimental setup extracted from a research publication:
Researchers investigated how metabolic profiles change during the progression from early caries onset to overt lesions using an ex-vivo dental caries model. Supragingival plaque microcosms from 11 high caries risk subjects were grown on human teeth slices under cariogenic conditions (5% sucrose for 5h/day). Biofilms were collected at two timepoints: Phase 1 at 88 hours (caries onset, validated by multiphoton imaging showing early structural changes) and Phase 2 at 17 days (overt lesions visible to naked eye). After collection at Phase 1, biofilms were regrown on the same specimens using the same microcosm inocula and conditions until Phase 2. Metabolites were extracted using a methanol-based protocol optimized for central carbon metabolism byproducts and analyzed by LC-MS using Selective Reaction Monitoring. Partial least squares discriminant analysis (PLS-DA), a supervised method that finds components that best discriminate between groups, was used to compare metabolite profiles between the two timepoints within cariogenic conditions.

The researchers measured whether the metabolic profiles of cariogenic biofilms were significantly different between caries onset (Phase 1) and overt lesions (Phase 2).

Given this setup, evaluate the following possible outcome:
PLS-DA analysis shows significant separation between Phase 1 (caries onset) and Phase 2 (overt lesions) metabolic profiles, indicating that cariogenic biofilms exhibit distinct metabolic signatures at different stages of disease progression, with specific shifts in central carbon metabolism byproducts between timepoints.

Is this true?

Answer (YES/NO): NO